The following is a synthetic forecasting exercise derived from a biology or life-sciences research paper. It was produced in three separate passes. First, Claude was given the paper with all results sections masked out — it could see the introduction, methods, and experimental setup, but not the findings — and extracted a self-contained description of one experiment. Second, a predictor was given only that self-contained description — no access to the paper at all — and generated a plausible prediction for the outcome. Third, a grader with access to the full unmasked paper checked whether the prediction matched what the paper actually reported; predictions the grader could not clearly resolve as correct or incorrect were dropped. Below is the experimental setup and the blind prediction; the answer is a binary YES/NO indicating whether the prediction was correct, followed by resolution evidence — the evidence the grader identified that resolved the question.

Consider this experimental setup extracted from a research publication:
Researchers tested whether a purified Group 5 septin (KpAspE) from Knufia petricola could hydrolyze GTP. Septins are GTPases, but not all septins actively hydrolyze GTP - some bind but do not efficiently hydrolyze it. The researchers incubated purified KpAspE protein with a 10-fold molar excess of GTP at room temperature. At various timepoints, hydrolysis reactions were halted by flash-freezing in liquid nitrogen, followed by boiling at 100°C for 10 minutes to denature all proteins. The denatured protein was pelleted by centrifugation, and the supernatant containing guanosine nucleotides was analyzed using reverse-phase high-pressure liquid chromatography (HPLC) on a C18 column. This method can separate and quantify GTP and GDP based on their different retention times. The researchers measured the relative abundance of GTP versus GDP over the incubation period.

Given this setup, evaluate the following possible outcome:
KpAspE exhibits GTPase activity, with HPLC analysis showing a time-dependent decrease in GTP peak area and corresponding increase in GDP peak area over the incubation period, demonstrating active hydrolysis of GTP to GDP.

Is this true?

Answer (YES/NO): YES